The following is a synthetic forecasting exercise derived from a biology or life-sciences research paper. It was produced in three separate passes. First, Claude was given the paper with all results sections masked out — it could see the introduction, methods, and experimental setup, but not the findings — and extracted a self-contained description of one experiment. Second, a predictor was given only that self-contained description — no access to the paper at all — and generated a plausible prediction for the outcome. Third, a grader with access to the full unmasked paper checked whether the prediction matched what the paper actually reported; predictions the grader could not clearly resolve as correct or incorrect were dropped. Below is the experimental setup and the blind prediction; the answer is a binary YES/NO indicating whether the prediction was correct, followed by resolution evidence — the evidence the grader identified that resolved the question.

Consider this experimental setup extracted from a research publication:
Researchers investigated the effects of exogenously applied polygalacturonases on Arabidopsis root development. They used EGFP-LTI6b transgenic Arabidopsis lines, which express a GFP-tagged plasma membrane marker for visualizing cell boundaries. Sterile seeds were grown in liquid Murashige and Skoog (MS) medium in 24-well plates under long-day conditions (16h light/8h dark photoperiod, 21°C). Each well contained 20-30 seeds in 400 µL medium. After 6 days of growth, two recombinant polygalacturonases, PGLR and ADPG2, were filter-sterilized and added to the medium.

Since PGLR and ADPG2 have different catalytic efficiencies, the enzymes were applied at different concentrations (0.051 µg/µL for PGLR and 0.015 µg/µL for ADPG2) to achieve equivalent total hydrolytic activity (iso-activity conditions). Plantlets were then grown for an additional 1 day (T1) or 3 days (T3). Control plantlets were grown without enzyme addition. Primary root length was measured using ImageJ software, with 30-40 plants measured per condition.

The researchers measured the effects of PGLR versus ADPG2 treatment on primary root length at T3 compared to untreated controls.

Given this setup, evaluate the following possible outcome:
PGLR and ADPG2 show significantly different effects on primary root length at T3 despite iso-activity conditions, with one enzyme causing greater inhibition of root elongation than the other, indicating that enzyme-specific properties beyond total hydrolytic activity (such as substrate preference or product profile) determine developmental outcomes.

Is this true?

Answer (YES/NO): YES